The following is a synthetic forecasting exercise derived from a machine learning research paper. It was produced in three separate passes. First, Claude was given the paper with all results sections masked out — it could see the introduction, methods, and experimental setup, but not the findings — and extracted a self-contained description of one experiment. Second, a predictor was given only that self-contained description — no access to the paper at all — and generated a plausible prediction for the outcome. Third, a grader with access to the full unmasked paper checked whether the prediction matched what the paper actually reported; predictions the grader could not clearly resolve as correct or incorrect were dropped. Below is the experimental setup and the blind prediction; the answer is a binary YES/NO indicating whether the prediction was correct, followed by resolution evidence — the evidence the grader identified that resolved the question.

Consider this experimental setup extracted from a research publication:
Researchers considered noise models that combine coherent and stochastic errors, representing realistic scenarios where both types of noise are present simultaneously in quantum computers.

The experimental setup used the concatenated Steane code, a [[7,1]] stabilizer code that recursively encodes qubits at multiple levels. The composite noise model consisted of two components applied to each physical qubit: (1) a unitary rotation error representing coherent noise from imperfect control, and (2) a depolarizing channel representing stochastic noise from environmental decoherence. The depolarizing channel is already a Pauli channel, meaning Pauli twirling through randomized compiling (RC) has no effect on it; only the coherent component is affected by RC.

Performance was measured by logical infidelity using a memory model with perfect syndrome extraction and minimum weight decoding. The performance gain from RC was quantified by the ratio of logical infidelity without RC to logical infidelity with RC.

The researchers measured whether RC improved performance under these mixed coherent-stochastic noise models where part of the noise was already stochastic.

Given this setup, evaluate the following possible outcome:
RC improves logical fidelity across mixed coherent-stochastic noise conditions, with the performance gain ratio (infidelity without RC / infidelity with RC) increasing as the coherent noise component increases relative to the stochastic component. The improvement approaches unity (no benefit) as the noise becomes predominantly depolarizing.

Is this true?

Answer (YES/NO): YES